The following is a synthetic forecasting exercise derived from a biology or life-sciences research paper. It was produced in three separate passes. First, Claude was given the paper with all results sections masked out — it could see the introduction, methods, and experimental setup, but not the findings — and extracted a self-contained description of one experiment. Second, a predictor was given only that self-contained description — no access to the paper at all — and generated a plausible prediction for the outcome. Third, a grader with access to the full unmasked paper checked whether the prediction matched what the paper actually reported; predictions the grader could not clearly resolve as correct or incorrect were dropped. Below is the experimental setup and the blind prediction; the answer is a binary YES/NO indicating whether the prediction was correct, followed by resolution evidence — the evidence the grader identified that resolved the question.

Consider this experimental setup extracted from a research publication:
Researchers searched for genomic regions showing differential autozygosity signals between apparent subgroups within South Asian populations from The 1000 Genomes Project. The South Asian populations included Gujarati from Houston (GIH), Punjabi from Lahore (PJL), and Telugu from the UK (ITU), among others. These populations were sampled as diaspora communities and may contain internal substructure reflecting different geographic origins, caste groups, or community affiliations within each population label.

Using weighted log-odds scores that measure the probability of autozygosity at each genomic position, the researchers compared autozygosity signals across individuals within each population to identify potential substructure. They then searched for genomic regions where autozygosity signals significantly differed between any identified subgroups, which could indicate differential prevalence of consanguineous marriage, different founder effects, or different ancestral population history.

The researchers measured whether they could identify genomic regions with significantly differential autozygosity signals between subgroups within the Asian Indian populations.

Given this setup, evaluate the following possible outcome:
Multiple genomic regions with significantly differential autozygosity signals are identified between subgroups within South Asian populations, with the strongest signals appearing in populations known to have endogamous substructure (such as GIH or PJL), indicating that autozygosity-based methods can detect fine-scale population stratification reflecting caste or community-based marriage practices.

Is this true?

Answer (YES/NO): NO